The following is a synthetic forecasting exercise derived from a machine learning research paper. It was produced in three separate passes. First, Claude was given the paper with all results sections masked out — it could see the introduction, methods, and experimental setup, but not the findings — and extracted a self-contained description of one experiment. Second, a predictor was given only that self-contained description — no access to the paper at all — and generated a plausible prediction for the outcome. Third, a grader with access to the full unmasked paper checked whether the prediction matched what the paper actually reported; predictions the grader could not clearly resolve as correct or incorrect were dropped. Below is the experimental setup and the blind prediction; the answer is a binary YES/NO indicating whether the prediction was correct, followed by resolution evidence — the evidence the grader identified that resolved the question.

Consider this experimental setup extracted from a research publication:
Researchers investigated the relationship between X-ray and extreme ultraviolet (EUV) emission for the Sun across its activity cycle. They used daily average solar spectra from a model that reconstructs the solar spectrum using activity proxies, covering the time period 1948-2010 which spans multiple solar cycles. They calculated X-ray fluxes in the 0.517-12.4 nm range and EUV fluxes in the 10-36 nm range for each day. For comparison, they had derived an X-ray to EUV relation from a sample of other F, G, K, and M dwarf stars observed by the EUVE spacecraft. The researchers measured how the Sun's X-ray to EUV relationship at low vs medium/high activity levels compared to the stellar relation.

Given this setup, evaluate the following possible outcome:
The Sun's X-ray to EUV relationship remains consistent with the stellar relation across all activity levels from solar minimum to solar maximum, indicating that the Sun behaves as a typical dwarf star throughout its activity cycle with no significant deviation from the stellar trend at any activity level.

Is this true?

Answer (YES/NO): NO